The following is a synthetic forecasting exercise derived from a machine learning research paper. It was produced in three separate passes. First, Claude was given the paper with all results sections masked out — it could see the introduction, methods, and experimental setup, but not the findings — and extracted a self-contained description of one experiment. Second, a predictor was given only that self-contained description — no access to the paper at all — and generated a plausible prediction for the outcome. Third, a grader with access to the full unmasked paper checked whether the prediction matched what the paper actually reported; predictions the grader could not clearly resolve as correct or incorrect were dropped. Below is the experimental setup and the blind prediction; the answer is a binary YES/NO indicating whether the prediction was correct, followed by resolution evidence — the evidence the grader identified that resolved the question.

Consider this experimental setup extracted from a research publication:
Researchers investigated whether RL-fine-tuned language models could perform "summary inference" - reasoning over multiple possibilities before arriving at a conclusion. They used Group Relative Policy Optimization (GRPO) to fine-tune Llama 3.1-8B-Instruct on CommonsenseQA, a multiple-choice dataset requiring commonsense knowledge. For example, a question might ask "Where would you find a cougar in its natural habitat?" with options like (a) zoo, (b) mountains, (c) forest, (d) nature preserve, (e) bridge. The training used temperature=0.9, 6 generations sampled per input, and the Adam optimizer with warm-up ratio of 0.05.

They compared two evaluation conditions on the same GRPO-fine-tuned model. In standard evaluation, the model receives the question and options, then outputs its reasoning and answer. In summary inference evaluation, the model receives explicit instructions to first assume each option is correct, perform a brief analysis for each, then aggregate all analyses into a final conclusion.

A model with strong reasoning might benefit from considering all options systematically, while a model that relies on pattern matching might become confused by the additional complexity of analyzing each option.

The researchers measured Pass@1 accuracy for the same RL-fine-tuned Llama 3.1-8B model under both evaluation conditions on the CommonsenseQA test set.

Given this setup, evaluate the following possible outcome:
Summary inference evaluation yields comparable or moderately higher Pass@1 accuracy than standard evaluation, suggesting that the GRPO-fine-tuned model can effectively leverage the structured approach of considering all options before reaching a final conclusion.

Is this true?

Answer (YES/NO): NO